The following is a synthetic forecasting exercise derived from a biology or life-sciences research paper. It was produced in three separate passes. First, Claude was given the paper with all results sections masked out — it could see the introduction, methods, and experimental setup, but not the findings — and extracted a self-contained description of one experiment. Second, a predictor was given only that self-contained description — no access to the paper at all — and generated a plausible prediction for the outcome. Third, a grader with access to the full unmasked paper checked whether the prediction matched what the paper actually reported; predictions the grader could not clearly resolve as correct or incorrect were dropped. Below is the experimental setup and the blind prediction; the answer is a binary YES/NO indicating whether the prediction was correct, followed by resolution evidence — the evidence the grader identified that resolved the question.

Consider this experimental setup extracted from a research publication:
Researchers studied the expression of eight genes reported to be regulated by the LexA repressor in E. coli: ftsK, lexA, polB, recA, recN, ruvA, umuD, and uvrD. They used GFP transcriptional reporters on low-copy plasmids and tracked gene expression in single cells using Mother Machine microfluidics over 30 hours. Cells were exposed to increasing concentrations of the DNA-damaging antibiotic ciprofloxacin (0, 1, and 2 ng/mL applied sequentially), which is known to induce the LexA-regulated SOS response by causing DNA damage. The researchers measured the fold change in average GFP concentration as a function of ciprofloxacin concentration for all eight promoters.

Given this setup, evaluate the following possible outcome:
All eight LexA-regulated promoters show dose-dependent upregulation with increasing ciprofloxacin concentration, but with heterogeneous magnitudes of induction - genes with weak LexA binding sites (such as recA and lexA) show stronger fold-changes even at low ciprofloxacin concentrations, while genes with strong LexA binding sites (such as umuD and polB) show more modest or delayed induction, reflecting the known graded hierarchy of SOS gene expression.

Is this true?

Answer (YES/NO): NO